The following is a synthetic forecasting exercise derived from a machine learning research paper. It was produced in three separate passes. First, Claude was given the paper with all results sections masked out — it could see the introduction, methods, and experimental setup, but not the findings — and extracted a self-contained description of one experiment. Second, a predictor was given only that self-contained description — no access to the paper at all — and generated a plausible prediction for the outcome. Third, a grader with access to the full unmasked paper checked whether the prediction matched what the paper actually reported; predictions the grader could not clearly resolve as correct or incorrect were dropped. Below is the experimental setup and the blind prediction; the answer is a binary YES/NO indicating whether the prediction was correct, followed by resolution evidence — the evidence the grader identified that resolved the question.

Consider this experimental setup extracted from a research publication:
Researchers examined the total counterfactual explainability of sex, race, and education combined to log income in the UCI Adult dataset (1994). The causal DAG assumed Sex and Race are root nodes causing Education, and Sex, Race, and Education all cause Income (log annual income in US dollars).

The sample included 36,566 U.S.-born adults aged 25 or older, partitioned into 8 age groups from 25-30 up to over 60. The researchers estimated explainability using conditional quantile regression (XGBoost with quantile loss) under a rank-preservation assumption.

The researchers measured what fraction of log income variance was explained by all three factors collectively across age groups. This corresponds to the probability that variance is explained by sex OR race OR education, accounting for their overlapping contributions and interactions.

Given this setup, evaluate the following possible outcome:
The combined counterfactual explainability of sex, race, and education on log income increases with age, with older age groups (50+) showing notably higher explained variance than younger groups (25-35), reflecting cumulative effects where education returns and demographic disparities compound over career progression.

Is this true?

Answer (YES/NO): NO